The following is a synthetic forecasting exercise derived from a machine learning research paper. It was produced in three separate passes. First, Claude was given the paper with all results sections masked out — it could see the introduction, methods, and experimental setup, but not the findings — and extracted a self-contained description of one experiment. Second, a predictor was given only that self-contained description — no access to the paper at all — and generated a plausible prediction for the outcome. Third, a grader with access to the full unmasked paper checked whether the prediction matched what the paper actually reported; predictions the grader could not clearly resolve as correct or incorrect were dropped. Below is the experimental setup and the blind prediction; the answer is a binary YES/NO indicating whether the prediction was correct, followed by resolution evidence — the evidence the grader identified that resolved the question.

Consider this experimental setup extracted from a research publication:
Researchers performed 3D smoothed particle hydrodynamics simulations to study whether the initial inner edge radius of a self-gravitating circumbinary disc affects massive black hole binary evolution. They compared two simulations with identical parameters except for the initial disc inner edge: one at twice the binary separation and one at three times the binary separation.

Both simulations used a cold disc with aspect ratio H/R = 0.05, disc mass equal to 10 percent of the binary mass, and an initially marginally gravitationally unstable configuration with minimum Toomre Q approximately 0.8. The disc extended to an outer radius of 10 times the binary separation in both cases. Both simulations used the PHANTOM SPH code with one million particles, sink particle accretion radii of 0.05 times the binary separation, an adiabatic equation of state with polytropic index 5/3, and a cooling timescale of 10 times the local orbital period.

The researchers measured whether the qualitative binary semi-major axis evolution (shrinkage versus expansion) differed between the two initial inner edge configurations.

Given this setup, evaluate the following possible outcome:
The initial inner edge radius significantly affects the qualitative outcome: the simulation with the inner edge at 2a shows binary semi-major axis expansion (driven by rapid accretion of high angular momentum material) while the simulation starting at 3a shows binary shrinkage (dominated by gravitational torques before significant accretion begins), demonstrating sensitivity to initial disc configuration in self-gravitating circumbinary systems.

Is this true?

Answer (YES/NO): NO